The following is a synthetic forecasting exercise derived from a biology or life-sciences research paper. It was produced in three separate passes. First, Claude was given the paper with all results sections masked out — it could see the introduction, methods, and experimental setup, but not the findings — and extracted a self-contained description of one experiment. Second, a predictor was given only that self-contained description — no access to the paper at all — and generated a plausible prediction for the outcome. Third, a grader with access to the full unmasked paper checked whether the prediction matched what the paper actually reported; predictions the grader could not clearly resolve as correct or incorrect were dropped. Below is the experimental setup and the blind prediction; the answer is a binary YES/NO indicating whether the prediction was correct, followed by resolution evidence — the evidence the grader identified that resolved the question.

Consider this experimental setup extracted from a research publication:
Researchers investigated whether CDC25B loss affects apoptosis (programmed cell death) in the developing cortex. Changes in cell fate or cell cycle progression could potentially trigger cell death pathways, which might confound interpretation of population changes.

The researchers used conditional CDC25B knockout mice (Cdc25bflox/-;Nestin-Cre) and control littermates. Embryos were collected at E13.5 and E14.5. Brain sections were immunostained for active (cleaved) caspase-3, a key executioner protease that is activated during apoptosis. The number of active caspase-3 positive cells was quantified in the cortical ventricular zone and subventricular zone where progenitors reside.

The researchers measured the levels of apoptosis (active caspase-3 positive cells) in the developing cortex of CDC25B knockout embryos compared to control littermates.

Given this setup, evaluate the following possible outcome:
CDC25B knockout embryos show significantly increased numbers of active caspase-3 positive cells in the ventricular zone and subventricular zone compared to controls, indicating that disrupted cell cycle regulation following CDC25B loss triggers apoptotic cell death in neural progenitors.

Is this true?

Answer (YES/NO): NO